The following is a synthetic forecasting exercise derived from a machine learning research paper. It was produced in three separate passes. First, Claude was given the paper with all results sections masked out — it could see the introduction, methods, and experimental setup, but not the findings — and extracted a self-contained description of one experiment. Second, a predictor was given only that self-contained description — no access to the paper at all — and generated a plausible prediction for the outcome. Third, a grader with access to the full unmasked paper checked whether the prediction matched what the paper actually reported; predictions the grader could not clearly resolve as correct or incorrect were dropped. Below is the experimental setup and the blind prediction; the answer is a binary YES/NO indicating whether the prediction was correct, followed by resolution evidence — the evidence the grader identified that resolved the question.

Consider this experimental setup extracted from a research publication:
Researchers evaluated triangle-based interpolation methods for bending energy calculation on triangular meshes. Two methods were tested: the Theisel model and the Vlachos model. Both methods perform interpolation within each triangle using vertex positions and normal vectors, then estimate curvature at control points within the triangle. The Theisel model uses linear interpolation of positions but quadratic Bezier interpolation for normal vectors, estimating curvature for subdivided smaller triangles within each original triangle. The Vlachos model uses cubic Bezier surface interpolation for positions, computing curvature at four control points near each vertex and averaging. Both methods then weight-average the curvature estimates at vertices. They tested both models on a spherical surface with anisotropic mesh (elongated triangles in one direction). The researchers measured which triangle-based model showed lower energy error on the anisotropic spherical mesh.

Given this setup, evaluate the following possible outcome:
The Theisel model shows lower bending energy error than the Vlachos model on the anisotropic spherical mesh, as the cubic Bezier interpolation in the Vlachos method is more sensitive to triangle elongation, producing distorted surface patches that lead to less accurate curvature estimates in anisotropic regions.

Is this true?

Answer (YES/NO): YES